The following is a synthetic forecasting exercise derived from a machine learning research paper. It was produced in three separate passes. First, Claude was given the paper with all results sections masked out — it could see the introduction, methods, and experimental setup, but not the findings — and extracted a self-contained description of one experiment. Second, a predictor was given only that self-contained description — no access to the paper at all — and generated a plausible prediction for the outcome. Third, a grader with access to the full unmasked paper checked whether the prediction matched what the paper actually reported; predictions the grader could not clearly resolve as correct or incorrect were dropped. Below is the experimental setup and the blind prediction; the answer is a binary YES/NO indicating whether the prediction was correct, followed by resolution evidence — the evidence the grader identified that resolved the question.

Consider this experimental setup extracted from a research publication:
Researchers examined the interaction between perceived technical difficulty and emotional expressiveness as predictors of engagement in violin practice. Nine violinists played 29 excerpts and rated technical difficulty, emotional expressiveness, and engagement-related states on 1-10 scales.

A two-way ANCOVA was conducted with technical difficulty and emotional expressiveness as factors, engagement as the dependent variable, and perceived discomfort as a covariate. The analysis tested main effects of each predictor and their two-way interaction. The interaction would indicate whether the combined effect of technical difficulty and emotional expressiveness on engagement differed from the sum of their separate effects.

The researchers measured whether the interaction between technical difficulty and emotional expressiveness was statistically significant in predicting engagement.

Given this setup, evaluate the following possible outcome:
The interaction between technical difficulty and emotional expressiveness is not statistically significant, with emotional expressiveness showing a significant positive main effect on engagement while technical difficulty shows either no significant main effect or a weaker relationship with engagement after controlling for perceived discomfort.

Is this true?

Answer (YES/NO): NO